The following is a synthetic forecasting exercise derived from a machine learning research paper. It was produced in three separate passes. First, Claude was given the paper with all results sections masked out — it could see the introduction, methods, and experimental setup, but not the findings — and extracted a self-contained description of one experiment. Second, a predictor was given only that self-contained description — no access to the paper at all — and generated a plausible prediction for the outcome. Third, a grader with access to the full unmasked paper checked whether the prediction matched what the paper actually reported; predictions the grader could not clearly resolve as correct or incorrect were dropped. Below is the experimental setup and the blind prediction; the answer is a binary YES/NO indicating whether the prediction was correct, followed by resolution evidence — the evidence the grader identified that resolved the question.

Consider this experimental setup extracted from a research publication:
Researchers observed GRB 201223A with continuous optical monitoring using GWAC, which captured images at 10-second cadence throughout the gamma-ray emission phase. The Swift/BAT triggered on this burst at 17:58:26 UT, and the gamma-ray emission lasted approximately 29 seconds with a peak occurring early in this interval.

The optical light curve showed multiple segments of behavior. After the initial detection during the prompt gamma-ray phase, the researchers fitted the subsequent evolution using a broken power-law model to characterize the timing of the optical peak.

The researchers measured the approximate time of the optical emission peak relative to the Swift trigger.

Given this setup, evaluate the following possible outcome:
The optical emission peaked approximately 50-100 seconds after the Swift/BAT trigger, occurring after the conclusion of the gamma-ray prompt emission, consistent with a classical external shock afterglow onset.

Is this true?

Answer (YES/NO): YES